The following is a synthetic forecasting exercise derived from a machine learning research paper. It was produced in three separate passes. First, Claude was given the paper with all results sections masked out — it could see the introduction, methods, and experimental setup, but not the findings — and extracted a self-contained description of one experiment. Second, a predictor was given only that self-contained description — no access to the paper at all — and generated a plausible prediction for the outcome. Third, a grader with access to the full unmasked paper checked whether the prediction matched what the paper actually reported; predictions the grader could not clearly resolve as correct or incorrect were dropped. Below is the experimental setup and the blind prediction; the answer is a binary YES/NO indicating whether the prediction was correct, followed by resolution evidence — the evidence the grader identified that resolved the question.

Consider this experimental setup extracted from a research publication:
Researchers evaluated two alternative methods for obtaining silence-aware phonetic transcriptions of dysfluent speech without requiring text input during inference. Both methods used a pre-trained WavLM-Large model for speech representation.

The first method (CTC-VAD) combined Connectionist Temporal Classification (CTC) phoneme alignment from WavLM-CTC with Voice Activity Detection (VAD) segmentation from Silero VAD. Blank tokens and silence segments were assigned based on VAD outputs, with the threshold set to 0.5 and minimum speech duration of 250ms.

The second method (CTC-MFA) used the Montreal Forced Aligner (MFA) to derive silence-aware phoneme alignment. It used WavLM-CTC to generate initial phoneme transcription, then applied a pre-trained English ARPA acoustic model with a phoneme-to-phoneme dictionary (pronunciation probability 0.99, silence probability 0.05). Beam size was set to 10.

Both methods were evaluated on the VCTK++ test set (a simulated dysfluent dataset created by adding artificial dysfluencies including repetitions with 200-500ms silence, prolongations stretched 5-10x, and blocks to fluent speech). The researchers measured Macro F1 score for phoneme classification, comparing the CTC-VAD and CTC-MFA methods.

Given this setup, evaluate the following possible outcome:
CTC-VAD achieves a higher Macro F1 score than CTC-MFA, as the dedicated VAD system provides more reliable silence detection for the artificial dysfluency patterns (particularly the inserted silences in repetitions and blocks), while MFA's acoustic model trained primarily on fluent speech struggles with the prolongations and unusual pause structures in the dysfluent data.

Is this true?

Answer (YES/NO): YES